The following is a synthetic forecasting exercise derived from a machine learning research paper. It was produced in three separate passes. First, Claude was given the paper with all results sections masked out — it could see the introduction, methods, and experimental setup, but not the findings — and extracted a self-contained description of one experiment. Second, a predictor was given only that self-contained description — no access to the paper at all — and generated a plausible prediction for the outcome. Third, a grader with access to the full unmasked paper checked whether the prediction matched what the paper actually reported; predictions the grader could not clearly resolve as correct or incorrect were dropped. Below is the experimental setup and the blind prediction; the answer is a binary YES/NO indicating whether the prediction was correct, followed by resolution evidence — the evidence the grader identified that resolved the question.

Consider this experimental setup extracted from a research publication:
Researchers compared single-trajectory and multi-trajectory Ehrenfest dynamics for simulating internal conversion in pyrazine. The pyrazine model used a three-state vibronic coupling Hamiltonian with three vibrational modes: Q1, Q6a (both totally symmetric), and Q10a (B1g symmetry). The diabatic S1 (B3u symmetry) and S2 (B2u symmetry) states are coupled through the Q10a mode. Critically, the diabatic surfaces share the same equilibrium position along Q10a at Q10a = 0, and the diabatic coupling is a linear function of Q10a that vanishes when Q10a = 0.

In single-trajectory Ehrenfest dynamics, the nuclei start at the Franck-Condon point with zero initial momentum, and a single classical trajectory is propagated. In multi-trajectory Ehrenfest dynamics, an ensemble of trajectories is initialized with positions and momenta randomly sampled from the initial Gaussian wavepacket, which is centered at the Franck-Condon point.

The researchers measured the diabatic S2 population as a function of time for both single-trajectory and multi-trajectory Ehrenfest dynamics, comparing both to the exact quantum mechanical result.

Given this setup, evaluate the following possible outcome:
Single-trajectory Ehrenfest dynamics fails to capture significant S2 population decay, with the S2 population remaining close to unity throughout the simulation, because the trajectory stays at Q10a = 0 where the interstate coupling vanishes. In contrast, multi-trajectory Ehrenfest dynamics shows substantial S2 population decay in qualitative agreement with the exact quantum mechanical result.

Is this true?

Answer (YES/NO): YES